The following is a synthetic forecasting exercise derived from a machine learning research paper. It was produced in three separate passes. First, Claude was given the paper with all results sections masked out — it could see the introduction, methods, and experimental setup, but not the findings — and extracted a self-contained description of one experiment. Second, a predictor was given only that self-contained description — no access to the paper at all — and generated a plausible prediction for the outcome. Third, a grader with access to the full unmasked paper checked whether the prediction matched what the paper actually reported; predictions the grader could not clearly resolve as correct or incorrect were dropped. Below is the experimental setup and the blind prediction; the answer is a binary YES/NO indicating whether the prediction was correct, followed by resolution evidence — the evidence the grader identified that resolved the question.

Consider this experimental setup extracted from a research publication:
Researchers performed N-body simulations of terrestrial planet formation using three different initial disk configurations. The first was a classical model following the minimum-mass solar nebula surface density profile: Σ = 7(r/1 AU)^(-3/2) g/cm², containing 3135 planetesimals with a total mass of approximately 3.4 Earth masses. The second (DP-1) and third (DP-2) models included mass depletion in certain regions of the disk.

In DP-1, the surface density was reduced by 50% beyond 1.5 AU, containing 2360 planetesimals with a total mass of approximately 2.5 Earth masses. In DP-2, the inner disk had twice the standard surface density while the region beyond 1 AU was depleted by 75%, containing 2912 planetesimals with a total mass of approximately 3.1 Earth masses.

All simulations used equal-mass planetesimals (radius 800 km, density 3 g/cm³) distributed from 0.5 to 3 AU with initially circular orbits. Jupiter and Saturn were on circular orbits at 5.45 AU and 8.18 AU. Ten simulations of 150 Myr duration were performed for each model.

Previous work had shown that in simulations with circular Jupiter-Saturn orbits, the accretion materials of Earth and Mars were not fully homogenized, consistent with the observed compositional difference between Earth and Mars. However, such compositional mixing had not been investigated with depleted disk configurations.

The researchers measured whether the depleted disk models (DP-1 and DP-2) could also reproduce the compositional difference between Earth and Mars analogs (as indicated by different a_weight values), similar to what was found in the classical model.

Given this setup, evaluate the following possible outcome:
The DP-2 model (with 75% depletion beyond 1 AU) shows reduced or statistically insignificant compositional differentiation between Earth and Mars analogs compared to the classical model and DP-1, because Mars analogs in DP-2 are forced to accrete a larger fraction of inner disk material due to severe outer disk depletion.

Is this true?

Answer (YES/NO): NO